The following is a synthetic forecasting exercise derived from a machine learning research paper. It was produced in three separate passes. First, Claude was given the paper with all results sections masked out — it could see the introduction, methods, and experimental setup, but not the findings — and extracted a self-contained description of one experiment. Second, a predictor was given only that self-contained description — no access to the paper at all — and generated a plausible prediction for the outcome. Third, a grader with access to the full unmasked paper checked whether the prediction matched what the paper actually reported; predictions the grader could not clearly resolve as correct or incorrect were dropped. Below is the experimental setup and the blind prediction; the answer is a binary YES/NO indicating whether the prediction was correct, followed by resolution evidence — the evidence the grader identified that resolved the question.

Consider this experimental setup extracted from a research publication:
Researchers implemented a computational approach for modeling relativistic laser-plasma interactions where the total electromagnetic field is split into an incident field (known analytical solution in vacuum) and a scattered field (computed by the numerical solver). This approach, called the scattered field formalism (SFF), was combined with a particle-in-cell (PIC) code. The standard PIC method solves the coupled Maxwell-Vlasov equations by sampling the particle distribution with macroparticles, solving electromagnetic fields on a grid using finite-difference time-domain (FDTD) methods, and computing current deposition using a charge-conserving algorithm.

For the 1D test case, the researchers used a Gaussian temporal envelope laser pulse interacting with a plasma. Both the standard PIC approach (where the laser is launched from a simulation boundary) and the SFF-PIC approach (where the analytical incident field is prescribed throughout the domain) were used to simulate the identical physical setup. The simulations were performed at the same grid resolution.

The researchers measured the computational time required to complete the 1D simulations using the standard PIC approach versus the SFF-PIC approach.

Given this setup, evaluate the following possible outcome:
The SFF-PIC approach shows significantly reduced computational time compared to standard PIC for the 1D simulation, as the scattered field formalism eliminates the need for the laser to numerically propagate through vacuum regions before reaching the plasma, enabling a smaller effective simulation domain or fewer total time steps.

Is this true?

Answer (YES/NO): NO